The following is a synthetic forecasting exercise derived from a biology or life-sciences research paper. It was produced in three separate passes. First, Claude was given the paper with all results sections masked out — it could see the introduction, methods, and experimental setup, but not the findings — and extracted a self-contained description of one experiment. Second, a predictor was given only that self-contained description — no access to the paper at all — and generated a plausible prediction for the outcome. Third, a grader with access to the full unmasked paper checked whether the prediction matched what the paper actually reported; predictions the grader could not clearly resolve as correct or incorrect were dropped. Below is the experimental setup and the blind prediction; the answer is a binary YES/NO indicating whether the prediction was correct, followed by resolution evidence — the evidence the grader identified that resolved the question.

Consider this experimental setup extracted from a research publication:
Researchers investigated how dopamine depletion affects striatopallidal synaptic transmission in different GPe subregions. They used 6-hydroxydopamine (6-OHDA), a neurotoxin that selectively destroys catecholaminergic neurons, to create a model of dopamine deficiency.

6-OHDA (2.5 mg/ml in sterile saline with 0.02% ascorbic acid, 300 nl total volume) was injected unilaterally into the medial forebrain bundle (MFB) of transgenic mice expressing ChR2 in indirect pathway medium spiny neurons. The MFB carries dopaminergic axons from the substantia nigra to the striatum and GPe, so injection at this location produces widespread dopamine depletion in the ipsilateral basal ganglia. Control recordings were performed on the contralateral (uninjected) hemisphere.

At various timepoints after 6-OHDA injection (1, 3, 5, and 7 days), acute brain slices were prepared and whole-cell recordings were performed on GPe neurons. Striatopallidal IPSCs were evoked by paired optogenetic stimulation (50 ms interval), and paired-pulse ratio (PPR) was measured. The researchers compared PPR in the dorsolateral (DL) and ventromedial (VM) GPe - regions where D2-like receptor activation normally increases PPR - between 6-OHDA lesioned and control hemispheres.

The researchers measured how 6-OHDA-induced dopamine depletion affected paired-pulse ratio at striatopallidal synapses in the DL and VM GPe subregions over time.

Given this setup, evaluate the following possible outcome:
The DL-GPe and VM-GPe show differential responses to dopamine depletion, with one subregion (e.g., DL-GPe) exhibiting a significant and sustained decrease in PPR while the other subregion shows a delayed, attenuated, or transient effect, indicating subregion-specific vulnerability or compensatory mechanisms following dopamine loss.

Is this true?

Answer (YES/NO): NO